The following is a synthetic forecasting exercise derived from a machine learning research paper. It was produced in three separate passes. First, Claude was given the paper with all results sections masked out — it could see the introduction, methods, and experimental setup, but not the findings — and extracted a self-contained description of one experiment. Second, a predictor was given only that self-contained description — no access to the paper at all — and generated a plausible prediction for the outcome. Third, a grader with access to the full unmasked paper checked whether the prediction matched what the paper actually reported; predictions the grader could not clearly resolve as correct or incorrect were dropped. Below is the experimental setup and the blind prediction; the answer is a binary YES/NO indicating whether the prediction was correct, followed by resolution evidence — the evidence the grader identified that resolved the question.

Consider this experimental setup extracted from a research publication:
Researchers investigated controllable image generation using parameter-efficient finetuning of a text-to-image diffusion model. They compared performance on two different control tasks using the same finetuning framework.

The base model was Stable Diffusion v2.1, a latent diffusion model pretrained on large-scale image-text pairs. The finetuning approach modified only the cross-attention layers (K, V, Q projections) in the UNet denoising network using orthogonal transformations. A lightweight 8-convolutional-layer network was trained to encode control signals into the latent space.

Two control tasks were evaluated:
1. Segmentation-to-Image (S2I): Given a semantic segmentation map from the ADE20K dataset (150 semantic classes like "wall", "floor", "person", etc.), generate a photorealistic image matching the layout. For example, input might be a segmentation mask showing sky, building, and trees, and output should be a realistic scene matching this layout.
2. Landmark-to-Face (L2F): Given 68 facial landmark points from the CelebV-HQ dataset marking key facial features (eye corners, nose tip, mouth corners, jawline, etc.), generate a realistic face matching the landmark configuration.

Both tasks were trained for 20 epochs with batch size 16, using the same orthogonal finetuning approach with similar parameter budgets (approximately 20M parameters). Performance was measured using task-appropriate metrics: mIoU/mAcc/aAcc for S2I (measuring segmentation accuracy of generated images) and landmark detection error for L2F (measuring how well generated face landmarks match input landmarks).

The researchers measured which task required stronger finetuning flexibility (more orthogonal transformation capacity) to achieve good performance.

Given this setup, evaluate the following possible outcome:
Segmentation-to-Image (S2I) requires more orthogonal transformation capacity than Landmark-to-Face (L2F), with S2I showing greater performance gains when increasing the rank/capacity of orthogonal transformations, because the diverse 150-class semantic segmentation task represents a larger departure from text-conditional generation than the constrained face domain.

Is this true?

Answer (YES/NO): NO